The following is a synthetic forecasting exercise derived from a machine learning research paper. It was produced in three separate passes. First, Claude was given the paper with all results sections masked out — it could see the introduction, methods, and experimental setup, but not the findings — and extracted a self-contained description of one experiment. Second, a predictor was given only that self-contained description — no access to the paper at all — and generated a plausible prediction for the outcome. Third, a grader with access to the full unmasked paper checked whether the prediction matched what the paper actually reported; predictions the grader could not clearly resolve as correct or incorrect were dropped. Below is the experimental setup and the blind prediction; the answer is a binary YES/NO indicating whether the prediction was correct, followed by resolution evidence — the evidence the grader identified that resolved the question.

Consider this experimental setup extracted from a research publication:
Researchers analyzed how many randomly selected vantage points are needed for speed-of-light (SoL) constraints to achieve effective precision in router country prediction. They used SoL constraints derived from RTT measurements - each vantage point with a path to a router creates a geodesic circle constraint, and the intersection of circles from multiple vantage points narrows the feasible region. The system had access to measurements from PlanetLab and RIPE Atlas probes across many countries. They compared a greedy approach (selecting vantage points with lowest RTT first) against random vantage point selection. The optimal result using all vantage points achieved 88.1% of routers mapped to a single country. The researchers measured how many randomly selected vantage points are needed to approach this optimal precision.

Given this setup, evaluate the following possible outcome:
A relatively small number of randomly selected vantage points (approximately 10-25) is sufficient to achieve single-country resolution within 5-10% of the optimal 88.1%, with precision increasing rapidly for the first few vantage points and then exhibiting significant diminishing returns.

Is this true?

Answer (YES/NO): NO